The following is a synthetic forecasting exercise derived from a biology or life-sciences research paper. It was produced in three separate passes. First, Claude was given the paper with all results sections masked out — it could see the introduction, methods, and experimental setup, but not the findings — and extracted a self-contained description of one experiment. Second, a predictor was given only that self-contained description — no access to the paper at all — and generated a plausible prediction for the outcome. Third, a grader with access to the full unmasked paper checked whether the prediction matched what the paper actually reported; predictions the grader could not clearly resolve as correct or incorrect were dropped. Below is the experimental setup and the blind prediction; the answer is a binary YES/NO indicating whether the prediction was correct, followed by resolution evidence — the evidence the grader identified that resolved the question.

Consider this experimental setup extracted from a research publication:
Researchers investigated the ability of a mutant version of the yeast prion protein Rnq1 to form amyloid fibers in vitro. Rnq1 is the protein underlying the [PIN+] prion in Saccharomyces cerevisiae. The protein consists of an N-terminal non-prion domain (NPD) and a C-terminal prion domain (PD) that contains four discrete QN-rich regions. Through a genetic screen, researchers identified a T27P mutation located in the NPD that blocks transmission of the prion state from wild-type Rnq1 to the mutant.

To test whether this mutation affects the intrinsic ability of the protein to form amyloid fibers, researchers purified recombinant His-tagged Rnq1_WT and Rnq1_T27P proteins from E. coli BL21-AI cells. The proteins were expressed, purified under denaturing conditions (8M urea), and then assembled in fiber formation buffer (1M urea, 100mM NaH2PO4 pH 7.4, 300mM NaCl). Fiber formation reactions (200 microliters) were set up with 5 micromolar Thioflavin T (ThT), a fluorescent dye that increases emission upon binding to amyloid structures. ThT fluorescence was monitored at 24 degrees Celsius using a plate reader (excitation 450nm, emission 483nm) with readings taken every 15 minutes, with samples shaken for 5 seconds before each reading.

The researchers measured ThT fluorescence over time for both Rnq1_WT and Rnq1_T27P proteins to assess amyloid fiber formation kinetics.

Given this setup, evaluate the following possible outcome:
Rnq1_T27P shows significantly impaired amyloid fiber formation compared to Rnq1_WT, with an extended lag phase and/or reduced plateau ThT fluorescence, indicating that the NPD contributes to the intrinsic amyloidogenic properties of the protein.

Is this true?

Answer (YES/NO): NO